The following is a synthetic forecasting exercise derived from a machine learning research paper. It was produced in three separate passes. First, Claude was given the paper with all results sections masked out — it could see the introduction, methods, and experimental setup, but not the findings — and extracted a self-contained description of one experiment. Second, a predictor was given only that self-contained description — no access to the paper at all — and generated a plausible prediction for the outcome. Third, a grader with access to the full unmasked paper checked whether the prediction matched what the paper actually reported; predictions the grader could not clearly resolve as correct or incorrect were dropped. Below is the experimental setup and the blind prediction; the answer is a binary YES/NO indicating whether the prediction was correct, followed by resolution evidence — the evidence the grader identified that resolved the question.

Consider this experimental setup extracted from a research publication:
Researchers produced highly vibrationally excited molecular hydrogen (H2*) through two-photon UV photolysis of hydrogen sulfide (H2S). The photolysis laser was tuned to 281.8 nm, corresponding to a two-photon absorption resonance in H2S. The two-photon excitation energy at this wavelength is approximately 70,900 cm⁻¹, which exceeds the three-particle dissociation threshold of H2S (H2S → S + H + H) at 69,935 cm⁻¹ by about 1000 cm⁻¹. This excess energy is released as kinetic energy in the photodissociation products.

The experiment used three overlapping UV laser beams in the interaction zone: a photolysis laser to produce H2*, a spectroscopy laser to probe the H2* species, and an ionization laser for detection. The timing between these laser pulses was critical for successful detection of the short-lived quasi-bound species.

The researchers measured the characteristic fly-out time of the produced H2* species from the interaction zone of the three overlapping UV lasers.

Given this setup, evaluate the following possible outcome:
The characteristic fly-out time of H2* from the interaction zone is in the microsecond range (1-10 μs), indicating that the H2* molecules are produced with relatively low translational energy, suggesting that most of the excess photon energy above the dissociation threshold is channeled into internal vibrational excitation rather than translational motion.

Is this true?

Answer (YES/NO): NO